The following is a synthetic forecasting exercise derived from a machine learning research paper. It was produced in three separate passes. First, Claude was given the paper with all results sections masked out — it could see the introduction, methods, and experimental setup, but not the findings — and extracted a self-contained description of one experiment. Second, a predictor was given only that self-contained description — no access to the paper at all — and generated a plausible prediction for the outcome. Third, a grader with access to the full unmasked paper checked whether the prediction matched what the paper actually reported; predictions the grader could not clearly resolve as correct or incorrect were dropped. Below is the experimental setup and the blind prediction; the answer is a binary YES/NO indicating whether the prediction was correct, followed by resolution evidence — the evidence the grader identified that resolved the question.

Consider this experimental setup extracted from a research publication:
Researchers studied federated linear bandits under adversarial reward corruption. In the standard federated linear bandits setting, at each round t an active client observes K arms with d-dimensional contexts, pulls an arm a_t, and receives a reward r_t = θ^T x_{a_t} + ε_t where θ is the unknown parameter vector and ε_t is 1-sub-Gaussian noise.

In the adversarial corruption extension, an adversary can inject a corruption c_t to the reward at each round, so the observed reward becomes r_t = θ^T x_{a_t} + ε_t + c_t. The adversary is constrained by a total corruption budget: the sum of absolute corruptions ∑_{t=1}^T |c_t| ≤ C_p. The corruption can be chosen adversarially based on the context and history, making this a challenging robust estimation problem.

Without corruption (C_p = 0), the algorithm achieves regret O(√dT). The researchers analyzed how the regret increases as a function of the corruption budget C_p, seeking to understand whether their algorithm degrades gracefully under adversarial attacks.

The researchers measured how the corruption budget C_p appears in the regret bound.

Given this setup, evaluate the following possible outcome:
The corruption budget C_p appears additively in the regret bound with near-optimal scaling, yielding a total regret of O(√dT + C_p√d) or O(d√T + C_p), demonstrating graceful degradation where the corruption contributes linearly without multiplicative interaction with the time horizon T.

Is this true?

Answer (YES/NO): NO